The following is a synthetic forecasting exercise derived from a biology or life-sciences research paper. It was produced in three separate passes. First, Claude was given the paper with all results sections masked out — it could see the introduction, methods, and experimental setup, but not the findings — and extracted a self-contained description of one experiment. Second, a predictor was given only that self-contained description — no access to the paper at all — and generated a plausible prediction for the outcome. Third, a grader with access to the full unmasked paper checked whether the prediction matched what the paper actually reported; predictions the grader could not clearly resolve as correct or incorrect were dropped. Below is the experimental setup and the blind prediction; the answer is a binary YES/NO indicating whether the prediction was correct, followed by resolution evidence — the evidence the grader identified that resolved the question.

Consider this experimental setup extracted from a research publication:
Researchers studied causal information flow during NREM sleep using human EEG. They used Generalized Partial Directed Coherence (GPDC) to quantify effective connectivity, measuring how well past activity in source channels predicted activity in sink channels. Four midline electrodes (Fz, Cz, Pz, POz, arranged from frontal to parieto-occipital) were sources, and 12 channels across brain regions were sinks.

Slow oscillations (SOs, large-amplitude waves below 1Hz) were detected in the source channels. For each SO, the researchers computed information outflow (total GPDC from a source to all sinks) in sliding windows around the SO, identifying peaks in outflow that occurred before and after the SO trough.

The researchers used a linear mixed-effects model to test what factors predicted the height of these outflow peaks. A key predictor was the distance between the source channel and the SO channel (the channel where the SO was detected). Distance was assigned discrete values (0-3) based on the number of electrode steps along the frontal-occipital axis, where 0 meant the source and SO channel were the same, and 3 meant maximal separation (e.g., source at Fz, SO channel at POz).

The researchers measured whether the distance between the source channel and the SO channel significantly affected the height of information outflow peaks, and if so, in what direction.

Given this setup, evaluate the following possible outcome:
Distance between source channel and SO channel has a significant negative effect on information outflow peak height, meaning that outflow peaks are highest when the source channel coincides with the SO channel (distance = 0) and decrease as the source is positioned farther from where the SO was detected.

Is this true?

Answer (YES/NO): YES